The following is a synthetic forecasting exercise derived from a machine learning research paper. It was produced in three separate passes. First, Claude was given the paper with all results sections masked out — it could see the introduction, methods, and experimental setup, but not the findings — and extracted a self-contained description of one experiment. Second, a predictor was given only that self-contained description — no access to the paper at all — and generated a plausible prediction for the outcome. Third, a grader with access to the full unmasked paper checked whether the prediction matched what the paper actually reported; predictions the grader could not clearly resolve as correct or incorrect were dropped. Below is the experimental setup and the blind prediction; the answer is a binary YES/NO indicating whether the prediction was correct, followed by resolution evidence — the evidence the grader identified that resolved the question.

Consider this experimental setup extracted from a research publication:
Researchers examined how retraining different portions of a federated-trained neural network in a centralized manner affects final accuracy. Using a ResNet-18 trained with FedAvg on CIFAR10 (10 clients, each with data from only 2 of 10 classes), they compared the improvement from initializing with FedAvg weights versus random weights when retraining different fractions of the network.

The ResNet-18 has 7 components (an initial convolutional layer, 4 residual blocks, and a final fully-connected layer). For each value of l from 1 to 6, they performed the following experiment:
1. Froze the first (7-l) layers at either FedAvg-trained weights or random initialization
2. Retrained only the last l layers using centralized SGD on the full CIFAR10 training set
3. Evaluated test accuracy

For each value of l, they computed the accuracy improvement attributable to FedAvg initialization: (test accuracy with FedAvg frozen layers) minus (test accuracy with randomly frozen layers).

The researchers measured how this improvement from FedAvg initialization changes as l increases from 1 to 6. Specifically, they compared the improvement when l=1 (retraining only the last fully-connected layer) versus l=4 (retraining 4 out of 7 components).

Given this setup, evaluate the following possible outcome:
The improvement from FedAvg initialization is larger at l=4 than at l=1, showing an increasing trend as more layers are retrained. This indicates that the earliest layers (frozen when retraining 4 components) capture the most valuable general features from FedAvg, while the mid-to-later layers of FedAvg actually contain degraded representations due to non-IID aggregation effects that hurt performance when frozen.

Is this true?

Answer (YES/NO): NO